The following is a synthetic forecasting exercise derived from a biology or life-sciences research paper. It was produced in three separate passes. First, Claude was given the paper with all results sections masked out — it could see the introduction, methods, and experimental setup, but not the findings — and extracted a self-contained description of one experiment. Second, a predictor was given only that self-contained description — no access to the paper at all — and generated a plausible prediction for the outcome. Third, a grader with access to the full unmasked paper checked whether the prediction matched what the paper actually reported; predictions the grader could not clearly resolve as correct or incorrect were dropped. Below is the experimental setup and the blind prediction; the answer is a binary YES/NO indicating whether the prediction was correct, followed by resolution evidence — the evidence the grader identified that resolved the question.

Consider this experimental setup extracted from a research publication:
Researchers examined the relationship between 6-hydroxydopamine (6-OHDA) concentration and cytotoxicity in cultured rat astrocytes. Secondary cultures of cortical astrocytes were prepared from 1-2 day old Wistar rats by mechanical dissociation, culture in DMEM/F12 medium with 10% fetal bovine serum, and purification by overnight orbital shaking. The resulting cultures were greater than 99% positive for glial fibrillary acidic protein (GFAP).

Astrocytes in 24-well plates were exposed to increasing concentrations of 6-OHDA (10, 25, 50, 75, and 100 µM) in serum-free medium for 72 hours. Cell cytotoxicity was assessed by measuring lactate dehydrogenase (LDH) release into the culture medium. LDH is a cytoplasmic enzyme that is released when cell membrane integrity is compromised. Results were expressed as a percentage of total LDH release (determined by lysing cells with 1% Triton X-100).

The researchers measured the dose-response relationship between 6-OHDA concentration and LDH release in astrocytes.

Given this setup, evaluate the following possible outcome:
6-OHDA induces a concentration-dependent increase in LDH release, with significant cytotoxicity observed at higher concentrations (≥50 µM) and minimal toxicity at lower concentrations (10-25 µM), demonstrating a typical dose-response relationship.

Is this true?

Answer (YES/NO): NO